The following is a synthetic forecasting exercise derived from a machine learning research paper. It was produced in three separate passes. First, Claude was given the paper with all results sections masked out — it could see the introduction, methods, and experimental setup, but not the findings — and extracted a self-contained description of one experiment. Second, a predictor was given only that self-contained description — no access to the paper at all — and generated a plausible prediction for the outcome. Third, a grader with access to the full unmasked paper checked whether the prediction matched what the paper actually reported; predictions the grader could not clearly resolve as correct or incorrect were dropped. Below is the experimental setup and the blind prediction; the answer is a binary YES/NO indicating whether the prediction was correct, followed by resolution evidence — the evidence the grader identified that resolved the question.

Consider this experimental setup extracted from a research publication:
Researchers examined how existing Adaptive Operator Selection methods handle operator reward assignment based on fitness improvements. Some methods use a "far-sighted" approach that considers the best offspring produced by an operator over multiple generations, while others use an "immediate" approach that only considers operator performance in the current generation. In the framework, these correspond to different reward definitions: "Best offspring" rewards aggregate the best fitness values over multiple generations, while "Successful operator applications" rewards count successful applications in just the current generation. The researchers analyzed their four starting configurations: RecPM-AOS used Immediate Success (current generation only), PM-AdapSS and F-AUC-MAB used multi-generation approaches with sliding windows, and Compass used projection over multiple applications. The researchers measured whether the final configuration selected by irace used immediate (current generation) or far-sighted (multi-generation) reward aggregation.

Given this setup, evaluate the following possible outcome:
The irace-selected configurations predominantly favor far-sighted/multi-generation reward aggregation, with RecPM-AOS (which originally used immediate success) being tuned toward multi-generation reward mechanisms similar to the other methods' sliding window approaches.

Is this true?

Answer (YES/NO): NO